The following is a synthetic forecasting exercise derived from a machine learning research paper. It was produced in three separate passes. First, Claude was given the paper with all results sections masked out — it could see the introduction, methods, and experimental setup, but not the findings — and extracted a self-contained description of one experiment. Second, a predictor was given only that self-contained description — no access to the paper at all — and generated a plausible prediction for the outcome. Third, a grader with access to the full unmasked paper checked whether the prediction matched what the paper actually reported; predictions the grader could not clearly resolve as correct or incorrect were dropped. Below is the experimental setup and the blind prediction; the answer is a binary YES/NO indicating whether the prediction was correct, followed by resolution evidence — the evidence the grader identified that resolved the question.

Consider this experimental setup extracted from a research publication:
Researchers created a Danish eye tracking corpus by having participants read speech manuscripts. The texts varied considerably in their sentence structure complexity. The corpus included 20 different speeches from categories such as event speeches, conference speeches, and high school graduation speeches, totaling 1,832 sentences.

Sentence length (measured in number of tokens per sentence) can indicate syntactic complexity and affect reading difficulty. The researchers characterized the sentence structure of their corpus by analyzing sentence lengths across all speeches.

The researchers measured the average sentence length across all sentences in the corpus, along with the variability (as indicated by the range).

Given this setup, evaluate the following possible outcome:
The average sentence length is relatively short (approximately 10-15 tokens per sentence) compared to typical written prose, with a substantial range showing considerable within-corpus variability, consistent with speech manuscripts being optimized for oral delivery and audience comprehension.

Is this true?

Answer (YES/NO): NO